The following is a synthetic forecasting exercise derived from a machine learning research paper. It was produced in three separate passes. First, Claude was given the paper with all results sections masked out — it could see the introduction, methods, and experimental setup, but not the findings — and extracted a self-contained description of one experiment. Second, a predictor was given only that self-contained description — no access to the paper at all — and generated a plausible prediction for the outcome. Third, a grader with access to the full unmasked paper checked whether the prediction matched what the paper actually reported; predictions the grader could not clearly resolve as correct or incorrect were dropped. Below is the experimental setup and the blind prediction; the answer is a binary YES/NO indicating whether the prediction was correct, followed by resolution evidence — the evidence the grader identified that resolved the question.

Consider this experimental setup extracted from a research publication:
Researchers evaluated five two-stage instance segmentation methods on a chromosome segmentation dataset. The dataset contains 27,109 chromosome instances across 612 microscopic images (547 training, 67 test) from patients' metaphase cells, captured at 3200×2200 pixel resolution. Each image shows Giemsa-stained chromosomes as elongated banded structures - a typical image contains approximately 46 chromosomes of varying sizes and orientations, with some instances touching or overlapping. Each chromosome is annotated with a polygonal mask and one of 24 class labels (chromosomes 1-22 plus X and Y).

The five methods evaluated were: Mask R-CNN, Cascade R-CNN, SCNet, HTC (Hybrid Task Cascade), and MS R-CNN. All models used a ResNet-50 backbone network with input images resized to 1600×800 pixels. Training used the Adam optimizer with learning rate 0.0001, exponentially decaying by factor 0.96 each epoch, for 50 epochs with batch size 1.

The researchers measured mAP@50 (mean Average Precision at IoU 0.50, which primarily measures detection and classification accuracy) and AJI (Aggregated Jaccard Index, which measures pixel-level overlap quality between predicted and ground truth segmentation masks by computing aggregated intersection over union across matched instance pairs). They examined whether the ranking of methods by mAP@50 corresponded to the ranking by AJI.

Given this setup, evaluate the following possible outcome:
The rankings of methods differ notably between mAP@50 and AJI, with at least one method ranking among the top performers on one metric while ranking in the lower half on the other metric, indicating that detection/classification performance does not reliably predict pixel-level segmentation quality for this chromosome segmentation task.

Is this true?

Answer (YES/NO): NO